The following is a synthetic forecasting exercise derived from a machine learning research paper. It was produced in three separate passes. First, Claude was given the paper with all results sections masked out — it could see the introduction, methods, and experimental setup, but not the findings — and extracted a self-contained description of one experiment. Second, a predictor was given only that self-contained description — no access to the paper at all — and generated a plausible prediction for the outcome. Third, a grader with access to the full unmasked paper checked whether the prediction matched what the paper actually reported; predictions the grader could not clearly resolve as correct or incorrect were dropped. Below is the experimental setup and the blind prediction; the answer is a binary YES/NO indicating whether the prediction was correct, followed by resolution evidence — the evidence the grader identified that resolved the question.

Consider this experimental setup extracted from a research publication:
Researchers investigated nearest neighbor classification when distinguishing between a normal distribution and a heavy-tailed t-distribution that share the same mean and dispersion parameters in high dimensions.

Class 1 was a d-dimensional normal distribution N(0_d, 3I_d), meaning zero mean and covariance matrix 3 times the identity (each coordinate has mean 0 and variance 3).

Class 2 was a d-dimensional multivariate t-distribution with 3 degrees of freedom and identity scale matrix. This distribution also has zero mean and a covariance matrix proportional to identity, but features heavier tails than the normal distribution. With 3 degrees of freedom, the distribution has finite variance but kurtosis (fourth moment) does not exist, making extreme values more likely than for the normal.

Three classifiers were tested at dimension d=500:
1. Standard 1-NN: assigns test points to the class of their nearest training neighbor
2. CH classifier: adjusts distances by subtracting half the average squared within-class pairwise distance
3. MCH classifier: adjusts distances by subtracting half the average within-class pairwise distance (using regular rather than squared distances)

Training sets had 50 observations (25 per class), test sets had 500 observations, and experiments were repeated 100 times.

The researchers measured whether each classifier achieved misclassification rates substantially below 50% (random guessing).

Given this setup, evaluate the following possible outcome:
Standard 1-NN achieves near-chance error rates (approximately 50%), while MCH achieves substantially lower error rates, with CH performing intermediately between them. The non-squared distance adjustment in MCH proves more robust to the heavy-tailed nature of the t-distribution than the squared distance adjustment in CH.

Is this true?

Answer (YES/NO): NO